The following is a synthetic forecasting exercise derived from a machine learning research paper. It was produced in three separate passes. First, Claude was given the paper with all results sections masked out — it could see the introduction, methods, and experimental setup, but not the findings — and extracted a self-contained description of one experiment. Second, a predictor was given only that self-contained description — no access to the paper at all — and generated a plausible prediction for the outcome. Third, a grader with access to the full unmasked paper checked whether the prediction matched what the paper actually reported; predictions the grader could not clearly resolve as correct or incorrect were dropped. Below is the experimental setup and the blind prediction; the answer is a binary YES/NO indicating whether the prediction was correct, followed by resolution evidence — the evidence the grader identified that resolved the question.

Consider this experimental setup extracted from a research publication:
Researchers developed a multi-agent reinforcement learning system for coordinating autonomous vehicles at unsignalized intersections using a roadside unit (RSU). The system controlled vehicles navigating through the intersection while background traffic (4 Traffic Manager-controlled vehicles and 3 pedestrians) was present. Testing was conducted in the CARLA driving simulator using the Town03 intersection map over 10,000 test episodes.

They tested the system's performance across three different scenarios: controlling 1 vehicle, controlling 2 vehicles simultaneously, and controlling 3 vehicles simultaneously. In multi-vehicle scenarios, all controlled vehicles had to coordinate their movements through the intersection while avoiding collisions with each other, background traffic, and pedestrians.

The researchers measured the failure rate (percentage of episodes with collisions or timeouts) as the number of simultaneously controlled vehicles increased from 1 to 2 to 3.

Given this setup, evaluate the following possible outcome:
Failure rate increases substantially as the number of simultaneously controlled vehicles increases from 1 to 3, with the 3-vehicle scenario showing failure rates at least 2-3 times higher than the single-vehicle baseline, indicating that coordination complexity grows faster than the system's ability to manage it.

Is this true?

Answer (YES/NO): NO